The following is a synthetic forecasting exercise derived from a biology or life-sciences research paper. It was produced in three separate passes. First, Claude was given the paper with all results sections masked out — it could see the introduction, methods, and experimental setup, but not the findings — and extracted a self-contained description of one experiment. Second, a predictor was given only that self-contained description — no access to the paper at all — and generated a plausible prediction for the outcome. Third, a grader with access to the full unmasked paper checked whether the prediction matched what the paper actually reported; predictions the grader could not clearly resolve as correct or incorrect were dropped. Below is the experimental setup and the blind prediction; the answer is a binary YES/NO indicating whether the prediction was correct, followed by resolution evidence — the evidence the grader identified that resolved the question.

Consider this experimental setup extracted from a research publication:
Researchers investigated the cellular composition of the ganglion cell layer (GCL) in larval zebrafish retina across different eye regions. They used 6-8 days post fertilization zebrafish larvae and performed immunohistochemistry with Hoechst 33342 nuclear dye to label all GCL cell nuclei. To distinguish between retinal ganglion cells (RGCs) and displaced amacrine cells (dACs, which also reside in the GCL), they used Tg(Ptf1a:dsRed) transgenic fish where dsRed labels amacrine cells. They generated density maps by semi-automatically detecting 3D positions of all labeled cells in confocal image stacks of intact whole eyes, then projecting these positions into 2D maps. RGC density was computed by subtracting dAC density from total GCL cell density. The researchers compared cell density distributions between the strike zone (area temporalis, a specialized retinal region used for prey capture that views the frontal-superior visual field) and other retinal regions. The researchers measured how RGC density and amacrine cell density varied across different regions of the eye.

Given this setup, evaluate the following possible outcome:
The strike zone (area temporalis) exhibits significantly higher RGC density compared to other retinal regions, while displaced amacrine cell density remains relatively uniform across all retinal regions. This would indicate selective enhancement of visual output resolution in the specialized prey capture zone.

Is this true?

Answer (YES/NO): YES